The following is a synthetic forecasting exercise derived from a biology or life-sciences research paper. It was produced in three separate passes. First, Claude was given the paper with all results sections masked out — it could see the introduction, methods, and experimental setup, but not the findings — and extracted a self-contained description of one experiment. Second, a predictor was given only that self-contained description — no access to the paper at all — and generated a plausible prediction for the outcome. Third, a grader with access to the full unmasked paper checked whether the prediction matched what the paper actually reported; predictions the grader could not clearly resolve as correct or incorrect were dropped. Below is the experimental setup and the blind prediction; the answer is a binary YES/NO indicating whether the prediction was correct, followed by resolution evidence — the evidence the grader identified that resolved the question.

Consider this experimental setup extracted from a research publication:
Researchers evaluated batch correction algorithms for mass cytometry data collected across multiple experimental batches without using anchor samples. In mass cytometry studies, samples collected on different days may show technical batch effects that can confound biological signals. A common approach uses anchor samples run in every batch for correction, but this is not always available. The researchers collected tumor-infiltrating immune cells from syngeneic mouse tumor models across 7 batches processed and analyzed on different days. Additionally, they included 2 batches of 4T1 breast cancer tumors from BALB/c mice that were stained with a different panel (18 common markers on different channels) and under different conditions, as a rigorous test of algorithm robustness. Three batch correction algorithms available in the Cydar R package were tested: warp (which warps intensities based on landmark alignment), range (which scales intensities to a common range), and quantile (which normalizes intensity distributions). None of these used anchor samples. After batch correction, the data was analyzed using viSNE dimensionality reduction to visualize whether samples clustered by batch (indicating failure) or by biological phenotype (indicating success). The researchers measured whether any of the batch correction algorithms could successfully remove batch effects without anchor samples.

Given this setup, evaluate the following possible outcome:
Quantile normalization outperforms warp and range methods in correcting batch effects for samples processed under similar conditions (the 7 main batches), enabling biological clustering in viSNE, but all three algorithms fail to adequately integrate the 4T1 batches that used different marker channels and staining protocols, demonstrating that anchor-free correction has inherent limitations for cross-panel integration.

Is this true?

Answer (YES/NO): NO